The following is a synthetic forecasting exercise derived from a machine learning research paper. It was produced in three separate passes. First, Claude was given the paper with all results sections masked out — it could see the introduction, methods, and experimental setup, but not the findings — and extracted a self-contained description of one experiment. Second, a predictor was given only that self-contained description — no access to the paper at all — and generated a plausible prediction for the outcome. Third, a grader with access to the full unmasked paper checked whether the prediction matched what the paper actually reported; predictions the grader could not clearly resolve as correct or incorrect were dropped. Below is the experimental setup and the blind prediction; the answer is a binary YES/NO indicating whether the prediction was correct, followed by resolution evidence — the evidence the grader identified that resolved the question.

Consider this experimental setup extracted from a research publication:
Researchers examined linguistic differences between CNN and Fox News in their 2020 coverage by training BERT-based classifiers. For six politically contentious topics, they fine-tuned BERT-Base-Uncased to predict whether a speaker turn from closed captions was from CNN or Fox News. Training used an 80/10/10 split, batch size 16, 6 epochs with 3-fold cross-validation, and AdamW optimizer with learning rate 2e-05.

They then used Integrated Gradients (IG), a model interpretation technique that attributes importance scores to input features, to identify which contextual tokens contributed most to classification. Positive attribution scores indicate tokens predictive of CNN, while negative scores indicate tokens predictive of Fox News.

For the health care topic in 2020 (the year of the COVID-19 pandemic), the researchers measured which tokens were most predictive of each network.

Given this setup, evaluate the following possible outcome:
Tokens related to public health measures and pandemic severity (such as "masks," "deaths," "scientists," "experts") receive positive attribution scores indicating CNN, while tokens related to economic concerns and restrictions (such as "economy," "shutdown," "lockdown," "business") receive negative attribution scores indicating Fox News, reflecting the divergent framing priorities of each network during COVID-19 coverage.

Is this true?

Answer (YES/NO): NO